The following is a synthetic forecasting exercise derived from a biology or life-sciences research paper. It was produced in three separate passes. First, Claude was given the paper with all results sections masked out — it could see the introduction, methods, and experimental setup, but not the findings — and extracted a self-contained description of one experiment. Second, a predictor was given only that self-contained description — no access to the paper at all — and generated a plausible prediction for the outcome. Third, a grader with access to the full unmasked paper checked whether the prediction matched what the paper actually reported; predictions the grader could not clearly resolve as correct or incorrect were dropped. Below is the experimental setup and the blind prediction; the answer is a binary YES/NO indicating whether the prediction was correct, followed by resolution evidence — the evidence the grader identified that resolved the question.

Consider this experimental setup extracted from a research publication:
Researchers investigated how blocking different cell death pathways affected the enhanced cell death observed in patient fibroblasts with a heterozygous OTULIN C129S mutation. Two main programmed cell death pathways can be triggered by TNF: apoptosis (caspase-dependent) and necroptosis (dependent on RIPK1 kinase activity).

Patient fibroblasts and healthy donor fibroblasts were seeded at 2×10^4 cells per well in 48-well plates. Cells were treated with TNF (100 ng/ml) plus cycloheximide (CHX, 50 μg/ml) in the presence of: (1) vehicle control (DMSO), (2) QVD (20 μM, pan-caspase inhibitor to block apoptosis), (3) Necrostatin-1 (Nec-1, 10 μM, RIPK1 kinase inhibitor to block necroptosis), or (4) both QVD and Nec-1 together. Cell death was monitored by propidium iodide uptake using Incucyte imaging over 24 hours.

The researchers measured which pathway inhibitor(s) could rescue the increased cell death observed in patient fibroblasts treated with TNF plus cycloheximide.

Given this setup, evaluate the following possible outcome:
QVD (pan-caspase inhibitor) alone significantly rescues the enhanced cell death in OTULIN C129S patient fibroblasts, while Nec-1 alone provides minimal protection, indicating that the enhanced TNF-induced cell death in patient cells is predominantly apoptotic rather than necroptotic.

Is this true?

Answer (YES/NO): YES